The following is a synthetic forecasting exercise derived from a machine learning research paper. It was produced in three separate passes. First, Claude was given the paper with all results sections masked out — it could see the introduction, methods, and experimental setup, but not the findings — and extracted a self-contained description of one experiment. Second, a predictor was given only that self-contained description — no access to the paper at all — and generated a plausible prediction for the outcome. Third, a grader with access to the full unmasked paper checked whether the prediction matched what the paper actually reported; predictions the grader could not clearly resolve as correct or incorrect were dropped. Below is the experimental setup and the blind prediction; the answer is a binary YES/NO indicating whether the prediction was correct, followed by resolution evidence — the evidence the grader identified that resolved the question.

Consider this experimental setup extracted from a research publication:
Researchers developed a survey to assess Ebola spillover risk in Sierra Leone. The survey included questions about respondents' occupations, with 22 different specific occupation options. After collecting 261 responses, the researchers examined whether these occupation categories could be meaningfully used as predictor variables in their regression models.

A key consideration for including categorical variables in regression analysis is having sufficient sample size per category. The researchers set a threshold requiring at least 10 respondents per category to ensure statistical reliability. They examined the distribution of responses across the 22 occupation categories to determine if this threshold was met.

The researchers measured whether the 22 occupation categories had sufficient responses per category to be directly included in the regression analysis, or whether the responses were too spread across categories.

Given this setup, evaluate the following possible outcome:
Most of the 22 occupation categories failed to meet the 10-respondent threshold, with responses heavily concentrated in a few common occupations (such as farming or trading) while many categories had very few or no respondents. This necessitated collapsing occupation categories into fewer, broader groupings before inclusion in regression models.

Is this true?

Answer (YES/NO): NO